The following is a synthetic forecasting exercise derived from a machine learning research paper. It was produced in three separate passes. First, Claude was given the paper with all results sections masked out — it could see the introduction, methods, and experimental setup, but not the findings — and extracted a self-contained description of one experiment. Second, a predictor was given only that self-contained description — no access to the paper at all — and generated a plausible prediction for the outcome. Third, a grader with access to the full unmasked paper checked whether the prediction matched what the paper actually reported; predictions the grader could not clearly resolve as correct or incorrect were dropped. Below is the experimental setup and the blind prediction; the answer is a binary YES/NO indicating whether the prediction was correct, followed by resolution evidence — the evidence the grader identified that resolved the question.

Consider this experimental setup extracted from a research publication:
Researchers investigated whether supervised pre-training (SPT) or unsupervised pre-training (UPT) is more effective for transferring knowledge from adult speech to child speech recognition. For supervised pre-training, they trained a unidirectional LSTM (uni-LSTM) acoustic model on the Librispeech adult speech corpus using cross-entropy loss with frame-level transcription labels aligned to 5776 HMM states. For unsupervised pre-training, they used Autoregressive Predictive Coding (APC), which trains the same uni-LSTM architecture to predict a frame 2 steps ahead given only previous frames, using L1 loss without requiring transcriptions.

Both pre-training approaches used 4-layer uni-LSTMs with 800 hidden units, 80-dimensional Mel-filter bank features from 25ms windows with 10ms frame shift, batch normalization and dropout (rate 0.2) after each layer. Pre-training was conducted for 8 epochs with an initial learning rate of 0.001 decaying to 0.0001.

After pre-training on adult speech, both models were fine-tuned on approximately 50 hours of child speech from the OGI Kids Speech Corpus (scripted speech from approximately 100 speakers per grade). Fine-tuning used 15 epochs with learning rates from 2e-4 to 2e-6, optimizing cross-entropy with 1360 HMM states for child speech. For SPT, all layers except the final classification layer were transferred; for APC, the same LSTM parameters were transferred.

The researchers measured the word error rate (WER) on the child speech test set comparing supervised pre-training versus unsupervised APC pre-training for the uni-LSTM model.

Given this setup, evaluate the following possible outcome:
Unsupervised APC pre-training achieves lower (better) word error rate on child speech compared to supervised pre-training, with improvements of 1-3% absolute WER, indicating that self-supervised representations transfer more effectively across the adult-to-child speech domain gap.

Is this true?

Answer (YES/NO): NO